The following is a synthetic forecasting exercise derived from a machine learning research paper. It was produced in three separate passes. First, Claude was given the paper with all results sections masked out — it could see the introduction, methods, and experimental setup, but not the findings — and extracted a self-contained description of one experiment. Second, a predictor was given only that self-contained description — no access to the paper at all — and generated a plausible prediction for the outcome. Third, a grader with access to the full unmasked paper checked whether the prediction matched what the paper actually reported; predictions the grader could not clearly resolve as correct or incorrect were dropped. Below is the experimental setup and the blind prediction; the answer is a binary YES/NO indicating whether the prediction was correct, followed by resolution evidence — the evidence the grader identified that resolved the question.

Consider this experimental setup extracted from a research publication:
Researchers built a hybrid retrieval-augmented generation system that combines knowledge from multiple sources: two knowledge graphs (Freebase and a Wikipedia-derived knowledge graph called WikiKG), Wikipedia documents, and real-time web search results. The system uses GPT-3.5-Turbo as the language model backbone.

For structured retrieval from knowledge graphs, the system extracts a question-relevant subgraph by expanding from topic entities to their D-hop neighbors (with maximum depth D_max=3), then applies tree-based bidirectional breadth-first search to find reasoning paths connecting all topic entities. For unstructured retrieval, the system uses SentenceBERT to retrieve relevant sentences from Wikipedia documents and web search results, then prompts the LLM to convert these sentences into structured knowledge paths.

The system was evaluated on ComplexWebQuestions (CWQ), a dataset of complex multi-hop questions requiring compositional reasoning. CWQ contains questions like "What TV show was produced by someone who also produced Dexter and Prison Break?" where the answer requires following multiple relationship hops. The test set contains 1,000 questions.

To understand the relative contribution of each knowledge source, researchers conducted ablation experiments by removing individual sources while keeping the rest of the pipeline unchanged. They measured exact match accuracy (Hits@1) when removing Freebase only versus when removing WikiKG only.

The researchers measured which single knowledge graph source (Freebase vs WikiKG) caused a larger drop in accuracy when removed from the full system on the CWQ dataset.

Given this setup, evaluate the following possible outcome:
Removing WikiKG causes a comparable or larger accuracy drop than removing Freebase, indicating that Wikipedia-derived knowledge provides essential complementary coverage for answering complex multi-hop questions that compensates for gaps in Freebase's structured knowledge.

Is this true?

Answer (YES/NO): NO